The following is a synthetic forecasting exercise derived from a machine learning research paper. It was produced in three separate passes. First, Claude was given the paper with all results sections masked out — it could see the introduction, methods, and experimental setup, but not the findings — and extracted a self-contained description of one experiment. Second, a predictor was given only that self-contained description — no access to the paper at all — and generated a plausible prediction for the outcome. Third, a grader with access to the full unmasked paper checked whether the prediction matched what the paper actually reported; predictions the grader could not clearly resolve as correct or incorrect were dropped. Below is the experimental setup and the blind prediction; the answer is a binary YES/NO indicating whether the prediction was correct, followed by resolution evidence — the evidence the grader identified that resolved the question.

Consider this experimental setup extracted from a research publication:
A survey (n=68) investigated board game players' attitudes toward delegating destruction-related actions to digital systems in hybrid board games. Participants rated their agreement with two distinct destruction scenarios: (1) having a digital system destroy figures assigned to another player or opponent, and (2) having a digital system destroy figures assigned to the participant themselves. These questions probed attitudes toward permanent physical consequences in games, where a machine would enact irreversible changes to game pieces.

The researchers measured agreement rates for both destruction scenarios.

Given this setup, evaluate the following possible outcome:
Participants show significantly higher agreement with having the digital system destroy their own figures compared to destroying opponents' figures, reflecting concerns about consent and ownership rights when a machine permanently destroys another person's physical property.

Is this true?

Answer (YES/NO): NO